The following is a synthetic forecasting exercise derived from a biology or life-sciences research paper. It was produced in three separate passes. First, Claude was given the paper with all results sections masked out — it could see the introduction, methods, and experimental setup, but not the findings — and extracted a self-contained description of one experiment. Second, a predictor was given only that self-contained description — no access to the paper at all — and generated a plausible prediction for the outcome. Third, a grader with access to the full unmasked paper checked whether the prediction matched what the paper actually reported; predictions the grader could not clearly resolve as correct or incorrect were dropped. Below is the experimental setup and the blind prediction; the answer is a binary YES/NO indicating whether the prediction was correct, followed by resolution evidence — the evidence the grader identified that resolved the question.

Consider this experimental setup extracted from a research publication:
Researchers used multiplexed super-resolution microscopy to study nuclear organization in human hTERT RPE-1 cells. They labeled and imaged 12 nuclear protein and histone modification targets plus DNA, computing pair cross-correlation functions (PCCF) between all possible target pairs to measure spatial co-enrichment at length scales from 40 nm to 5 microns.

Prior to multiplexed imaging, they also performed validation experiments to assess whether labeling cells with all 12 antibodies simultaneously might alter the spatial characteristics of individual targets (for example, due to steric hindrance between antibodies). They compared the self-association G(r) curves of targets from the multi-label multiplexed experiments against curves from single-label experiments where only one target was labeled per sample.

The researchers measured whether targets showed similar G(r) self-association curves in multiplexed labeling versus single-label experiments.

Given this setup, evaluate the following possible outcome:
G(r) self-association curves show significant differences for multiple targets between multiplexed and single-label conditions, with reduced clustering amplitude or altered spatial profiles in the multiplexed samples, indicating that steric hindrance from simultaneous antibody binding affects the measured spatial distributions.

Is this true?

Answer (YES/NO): NO